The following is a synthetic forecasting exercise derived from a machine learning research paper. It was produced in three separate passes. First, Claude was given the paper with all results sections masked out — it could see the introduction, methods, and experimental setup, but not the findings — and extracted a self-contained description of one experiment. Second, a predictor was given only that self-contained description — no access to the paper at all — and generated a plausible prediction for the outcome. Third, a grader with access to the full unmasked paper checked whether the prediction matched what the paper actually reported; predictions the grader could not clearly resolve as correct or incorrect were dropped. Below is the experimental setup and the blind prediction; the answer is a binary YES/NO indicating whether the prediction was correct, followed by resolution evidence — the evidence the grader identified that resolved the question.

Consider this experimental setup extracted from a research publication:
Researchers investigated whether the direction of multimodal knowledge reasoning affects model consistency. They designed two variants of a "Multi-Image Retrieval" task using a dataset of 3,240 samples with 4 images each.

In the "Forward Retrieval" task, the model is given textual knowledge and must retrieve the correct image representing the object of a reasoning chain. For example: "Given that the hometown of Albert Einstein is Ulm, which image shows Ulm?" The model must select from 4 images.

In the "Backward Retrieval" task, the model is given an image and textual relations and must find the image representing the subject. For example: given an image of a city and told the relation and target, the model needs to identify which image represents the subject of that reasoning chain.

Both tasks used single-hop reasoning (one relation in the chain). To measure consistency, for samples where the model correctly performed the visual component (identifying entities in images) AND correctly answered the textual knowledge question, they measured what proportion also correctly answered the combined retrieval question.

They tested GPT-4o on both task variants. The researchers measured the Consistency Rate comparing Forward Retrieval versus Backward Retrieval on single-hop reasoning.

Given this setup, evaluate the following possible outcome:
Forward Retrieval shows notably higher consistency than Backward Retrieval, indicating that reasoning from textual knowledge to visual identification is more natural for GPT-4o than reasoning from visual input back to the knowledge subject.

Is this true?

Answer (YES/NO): YES